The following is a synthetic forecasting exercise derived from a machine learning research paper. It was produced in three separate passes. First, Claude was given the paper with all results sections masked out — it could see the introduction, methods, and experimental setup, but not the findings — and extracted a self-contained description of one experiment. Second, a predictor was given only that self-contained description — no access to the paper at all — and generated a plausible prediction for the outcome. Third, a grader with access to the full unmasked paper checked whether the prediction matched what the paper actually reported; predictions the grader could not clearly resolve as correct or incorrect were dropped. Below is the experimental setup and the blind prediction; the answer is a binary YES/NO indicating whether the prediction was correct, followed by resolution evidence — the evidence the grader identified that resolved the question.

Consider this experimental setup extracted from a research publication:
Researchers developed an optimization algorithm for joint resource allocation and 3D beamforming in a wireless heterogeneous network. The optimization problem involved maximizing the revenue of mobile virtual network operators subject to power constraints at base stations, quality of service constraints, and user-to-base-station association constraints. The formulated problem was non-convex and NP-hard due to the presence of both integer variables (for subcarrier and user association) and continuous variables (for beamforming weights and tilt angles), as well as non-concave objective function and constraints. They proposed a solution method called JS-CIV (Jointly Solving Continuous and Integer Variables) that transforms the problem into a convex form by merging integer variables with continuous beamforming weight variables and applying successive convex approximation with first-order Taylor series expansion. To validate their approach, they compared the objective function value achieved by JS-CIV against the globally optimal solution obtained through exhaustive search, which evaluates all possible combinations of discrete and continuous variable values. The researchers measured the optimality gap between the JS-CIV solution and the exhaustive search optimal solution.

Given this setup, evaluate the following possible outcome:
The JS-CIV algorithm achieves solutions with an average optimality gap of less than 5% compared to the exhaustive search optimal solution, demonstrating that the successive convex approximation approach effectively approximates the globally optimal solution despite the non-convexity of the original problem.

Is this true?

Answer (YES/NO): NO